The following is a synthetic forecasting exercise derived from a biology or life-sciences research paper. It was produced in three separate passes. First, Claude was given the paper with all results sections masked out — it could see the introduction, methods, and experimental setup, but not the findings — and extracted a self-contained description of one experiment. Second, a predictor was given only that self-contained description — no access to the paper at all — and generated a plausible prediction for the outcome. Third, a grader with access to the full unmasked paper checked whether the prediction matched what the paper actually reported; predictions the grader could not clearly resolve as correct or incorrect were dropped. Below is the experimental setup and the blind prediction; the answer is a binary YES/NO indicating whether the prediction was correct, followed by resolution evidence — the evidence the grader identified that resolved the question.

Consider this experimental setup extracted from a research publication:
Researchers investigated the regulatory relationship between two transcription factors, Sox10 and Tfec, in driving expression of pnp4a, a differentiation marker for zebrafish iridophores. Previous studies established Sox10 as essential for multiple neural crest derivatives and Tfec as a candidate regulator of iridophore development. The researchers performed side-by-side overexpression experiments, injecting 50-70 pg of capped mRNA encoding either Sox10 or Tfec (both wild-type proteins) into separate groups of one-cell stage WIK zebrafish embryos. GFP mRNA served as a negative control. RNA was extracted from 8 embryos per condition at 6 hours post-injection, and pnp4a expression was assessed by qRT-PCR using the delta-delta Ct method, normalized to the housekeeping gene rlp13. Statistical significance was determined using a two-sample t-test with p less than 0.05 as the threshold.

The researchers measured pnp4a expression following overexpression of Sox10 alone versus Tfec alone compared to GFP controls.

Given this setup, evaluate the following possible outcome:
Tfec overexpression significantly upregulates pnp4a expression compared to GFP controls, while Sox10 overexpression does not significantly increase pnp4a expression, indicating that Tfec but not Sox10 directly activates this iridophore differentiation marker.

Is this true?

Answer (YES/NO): NO